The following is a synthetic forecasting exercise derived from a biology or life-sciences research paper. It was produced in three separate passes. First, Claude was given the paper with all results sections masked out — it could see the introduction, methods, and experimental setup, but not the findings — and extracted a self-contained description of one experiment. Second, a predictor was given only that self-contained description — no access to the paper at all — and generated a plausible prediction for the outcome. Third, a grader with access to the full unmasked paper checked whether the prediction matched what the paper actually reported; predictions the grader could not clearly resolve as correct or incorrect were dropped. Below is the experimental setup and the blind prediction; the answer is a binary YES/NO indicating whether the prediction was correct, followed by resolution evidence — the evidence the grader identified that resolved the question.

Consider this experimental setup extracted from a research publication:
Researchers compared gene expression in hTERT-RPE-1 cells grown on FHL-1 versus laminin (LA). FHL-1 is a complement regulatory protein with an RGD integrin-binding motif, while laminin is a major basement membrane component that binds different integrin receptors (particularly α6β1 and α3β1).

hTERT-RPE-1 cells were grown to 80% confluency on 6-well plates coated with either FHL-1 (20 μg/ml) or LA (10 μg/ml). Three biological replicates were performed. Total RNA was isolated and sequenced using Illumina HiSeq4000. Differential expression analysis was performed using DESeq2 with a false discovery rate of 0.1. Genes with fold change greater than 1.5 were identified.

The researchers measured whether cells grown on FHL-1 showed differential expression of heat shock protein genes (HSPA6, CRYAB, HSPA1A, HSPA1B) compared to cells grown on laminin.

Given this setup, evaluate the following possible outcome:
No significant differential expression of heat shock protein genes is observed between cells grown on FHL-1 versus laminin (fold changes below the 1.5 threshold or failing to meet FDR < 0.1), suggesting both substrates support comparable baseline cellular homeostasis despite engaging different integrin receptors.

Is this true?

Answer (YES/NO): NO